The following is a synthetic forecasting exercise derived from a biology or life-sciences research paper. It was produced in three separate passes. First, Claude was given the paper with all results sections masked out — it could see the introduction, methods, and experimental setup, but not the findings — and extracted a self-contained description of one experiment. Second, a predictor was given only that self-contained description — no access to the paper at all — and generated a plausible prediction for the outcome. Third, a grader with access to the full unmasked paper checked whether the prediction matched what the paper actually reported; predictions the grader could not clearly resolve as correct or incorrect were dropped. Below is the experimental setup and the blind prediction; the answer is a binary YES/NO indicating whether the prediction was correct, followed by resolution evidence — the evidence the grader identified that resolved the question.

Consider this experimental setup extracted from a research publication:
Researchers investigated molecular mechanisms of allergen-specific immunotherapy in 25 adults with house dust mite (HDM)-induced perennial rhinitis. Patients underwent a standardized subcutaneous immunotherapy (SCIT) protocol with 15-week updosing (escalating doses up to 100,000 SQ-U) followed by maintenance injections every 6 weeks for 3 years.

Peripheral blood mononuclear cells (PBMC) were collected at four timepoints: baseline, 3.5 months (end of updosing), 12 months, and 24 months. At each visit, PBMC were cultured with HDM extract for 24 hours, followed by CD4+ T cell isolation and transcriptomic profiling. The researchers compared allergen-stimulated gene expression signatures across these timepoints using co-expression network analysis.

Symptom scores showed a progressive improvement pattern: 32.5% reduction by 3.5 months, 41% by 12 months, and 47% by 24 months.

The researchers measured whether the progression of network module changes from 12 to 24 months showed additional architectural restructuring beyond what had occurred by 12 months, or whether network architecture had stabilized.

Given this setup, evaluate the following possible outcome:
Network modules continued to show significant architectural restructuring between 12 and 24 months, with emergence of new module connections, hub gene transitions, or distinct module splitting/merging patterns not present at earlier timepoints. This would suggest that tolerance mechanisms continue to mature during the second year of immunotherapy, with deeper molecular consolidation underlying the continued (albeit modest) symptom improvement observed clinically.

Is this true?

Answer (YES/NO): YES